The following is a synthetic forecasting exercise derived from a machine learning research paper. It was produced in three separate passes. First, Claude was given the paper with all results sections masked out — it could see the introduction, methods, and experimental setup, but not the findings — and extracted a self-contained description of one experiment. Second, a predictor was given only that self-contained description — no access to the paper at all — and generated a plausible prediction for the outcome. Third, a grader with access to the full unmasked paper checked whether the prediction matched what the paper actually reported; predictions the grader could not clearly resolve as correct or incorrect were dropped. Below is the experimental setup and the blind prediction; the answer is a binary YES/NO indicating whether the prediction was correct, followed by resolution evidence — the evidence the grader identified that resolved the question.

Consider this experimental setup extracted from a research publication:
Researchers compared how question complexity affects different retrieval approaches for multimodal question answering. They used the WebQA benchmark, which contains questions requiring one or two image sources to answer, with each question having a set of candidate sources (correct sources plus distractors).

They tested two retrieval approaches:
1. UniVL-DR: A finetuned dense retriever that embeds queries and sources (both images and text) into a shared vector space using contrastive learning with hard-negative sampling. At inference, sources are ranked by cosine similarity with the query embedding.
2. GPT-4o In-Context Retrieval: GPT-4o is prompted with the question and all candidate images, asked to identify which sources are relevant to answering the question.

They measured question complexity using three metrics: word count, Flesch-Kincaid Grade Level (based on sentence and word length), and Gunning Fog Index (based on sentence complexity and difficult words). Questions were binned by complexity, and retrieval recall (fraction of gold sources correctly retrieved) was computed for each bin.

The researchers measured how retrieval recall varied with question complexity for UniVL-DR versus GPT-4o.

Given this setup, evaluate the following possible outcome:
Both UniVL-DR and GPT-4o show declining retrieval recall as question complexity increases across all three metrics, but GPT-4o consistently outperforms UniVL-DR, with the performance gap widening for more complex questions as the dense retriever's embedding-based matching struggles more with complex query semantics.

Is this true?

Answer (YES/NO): NO